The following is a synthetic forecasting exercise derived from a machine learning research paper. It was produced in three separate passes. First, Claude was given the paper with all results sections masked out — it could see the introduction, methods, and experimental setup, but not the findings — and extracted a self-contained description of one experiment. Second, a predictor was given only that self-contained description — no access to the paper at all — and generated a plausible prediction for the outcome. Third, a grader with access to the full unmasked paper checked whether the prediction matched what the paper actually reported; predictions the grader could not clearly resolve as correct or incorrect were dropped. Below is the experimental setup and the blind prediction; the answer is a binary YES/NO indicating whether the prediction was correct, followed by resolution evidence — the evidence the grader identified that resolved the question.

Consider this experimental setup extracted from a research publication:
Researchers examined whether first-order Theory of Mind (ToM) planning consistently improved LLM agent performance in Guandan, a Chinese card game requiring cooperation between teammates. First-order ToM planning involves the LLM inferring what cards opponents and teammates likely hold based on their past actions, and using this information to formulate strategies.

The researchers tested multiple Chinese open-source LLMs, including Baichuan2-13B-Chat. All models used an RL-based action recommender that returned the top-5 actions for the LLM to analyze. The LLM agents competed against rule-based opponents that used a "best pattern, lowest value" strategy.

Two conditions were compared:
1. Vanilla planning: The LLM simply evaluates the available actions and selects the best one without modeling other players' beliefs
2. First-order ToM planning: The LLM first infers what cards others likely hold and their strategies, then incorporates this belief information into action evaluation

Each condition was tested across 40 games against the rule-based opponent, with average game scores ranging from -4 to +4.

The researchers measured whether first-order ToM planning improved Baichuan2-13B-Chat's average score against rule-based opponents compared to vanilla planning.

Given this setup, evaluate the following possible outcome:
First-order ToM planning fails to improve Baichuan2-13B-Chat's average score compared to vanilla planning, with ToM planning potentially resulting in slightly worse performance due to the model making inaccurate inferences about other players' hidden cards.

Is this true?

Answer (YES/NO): YES